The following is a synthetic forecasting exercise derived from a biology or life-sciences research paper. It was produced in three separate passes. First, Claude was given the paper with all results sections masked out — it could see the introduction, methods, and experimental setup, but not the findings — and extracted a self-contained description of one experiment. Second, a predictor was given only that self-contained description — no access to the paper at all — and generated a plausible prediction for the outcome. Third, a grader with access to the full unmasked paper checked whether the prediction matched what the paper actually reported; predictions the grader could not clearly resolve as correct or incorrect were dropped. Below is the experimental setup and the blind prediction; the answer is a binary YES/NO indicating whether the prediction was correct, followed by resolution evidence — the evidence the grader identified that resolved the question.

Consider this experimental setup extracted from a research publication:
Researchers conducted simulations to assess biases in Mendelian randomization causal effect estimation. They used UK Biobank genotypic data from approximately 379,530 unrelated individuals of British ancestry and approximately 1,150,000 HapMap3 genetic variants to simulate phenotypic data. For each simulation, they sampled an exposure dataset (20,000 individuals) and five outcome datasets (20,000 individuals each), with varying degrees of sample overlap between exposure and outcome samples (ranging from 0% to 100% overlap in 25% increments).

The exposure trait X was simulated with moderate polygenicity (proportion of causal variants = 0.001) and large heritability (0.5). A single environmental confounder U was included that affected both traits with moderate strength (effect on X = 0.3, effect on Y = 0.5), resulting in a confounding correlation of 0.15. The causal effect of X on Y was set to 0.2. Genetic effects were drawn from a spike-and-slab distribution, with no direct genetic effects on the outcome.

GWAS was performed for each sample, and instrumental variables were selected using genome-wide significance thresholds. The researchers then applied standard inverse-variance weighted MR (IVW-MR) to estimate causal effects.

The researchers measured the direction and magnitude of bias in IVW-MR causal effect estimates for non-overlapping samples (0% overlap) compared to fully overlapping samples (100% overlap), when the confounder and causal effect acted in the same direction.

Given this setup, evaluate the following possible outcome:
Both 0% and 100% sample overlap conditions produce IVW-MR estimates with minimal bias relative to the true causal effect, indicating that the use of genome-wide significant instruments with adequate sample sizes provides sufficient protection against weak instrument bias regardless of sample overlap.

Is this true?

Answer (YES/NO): NO